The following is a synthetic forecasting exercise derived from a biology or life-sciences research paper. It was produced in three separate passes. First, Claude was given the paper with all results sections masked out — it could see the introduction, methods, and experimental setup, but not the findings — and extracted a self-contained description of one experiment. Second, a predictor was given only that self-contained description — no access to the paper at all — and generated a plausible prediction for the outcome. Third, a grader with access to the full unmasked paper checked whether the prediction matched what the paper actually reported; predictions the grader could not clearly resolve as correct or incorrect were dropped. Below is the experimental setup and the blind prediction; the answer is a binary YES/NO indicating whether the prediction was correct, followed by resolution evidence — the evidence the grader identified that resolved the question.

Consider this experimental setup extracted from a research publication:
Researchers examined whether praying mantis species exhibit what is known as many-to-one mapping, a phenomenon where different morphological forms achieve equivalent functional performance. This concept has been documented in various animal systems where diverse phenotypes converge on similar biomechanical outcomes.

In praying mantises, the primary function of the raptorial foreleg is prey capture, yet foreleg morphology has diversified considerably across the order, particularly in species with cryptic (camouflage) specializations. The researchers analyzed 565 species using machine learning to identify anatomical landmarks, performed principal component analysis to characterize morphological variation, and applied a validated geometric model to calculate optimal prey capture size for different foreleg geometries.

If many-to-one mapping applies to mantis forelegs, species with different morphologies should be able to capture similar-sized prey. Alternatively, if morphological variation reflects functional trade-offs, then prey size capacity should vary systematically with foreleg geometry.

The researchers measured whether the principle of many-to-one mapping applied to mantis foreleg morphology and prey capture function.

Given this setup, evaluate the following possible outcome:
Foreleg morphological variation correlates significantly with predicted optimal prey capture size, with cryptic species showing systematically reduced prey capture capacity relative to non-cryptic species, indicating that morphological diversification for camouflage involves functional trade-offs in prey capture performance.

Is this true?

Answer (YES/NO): YES